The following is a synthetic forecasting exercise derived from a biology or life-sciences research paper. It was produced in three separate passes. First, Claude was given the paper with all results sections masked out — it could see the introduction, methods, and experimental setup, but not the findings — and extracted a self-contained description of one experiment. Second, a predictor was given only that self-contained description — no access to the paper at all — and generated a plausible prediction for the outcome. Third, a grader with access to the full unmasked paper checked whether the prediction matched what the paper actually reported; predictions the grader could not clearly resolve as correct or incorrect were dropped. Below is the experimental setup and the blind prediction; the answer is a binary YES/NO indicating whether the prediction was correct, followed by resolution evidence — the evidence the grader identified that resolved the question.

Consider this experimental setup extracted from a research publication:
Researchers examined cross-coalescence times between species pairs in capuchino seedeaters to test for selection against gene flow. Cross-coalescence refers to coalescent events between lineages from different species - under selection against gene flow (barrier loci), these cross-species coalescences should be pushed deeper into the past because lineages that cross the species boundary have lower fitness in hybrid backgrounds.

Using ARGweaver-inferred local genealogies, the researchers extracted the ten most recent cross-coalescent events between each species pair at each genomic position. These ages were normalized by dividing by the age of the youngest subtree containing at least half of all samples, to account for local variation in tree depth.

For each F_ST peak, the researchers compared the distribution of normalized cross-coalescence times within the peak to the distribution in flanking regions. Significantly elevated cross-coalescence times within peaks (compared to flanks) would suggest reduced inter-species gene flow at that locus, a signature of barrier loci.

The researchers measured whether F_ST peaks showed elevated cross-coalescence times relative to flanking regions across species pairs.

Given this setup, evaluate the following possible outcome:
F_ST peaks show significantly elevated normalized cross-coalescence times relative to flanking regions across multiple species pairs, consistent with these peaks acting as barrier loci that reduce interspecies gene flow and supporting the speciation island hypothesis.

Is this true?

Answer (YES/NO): NO